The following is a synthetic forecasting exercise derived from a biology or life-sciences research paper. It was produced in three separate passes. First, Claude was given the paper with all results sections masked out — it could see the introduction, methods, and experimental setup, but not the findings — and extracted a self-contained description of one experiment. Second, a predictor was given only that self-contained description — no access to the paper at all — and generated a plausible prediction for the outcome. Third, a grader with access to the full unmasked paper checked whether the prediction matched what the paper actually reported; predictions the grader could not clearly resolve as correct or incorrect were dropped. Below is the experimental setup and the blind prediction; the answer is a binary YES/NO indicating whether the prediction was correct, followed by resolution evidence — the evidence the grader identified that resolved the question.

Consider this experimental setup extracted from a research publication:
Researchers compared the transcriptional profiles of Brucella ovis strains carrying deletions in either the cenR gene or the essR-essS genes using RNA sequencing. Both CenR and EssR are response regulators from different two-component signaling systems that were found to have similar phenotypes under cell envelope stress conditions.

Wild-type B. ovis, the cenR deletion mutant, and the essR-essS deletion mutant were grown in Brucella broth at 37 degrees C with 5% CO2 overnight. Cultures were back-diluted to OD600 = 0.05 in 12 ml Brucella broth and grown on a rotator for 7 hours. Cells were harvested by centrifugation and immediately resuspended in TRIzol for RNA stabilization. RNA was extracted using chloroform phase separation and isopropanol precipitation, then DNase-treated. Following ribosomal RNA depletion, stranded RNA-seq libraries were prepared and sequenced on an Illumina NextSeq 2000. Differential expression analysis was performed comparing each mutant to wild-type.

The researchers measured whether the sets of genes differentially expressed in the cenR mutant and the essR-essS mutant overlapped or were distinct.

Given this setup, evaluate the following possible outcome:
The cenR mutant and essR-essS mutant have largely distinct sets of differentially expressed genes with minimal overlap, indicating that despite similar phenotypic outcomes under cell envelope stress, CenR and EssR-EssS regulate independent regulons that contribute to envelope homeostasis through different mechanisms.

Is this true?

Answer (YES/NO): NO